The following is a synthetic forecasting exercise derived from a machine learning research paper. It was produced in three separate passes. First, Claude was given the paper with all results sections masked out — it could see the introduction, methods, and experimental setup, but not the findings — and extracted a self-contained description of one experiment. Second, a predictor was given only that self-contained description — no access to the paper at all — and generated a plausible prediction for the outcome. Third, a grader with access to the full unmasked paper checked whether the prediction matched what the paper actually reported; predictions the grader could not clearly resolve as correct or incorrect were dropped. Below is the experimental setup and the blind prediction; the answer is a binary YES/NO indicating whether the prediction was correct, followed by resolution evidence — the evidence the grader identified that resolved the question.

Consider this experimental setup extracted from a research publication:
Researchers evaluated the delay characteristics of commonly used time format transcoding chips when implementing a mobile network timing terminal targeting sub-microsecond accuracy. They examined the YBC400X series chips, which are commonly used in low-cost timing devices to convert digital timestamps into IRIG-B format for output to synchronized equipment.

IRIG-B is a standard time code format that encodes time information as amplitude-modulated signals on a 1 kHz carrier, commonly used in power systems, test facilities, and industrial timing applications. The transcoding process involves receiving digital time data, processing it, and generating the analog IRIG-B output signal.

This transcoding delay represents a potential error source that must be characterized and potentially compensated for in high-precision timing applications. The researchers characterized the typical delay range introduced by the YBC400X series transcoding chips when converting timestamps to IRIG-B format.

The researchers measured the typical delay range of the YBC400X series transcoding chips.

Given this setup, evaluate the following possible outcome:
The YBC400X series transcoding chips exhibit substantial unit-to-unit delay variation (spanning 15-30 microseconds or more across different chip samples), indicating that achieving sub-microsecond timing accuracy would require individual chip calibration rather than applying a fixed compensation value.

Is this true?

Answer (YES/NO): NO